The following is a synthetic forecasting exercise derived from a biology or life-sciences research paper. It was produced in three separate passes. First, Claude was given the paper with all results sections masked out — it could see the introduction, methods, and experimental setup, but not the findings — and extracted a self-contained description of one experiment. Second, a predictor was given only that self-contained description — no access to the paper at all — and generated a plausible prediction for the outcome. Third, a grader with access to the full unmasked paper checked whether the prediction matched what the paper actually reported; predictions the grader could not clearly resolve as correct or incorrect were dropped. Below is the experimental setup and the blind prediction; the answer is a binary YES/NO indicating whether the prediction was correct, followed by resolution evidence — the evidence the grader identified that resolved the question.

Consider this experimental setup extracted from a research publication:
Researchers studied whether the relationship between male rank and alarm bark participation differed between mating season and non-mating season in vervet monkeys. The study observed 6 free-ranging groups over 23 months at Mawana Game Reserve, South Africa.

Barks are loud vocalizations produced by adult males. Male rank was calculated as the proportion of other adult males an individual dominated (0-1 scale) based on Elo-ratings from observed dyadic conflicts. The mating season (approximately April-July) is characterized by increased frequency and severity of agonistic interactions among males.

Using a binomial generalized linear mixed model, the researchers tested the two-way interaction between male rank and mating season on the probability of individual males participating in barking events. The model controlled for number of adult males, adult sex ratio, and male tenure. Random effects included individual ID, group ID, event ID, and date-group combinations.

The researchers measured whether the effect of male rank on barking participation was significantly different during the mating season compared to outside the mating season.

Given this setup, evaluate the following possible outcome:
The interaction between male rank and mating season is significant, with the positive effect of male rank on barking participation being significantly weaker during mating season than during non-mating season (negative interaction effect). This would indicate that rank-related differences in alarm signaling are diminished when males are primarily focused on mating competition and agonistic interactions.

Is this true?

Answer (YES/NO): NO